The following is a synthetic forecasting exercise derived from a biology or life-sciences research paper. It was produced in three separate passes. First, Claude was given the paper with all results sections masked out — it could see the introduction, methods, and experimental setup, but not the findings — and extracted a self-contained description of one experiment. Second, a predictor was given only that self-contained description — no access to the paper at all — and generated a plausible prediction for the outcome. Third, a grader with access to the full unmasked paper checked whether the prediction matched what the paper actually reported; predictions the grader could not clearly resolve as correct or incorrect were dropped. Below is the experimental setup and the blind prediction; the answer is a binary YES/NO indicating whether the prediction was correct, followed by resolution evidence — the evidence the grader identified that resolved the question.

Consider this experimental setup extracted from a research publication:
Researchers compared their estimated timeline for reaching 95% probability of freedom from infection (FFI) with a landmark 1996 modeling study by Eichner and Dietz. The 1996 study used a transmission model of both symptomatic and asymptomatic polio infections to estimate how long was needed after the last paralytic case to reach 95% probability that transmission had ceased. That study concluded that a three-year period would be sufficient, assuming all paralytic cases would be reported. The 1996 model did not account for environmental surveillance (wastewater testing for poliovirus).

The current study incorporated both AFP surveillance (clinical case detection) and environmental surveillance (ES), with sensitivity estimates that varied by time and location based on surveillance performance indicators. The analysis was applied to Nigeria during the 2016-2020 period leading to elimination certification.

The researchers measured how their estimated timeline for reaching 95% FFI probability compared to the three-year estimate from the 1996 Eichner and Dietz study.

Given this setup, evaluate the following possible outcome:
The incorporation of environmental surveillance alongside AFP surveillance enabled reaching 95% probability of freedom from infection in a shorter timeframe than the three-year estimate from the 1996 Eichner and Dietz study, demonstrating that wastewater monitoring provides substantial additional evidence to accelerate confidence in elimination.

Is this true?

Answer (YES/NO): YES